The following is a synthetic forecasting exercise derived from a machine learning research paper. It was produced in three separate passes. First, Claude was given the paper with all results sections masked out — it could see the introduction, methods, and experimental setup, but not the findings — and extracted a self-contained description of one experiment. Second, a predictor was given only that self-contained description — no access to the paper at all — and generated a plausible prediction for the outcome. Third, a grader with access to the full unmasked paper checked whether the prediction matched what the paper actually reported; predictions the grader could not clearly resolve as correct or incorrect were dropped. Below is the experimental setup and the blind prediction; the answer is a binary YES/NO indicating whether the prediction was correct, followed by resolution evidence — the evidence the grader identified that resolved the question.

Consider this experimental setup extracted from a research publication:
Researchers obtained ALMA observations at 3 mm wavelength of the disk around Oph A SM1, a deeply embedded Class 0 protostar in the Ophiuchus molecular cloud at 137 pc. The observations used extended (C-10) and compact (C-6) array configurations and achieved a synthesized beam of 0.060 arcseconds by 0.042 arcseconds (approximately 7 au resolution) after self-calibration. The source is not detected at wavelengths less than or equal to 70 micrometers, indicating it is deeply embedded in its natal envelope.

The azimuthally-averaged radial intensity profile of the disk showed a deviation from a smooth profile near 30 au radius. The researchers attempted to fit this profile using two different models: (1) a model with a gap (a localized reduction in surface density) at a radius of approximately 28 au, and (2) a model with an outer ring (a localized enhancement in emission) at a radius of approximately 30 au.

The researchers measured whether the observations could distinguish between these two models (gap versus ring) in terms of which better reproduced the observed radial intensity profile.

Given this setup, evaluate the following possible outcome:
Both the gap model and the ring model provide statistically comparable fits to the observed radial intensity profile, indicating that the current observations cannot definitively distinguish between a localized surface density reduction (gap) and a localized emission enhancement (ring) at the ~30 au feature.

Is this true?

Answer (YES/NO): YES